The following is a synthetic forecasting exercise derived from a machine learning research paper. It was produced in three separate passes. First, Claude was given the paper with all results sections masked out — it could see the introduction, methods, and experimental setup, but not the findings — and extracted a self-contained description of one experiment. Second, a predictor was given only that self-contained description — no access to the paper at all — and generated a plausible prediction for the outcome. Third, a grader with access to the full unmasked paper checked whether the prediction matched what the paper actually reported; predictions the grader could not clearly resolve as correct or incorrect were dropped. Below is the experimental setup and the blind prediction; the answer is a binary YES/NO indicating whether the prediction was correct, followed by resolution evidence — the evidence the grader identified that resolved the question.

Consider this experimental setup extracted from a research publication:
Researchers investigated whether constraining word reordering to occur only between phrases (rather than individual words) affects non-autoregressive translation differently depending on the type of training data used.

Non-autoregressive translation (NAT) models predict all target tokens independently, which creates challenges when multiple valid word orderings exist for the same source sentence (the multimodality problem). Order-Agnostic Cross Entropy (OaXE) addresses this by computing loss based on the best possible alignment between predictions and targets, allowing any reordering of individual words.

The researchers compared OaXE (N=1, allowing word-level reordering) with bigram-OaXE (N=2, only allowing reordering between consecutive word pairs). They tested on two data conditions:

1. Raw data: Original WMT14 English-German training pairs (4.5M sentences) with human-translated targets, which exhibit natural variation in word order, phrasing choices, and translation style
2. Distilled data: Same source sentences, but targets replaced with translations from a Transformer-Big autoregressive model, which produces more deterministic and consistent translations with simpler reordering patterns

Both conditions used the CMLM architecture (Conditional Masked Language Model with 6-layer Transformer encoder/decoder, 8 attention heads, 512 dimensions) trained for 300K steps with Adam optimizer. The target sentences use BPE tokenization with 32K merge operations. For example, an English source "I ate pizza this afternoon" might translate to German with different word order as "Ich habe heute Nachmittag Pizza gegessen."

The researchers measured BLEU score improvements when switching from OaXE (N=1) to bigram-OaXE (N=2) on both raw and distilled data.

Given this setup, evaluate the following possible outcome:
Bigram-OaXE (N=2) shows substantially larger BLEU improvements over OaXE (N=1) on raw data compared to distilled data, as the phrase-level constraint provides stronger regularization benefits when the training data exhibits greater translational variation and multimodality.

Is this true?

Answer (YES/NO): YES